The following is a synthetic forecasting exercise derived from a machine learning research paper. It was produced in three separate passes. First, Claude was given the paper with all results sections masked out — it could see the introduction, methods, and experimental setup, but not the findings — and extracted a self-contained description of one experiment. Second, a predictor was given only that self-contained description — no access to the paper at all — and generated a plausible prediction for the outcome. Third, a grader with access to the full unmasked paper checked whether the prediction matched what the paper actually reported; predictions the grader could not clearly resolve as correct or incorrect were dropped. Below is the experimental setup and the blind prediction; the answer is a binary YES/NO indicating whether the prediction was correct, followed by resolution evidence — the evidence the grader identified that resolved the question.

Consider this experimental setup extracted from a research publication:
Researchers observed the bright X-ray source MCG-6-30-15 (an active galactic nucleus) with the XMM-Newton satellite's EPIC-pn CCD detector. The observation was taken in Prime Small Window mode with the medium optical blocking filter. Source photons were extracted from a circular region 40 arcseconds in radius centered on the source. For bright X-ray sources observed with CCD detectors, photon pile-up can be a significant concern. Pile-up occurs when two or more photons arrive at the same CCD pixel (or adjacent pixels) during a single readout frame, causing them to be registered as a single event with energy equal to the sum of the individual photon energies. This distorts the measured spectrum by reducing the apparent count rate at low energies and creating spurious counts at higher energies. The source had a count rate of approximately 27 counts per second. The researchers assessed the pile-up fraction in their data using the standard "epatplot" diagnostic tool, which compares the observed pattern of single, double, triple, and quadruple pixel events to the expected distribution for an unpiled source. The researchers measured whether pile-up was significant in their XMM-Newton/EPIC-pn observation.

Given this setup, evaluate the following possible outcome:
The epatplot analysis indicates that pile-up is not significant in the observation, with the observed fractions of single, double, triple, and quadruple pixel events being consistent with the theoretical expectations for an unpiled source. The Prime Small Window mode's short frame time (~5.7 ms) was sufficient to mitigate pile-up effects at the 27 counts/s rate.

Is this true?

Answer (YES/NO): YES